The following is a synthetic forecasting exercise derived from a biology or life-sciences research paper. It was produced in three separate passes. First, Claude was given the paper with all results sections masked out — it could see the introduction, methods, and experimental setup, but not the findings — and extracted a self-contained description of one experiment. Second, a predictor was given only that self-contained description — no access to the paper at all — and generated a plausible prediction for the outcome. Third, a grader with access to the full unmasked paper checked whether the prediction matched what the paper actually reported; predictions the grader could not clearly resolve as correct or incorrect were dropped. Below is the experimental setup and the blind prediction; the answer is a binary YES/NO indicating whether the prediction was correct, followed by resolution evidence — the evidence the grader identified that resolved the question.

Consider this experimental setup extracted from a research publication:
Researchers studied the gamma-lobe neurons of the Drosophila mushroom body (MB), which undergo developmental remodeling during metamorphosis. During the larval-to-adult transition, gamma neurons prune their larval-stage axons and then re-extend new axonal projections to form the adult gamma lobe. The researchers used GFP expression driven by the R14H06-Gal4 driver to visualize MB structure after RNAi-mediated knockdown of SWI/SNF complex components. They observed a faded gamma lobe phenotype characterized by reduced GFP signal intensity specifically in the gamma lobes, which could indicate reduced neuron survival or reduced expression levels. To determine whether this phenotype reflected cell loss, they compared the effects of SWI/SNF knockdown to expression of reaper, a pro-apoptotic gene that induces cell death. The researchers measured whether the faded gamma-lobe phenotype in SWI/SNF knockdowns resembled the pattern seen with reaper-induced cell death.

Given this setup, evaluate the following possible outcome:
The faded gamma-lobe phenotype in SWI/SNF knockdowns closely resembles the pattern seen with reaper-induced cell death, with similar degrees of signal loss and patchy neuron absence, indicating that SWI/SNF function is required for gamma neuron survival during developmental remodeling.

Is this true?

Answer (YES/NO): NO